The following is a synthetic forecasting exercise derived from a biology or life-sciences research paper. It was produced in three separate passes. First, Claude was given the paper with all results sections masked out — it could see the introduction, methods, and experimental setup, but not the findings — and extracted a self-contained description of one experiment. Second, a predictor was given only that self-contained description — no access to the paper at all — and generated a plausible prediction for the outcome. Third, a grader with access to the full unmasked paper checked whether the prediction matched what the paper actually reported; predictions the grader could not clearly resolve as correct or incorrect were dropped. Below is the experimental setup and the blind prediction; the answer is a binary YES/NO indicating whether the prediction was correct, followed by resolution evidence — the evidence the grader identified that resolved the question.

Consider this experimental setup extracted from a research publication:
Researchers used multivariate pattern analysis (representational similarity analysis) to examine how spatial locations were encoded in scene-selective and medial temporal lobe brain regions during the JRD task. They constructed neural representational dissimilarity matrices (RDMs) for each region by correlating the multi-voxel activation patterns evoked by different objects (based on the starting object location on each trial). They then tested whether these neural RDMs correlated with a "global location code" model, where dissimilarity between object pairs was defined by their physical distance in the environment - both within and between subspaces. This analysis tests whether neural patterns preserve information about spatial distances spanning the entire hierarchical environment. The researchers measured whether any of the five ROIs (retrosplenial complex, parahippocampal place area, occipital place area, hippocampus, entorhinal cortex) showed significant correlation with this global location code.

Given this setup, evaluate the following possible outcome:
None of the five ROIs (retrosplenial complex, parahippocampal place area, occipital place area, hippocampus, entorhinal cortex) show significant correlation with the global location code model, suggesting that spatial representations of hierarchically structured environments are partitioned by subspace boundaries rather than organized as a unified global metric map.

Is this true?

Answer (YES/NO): NO